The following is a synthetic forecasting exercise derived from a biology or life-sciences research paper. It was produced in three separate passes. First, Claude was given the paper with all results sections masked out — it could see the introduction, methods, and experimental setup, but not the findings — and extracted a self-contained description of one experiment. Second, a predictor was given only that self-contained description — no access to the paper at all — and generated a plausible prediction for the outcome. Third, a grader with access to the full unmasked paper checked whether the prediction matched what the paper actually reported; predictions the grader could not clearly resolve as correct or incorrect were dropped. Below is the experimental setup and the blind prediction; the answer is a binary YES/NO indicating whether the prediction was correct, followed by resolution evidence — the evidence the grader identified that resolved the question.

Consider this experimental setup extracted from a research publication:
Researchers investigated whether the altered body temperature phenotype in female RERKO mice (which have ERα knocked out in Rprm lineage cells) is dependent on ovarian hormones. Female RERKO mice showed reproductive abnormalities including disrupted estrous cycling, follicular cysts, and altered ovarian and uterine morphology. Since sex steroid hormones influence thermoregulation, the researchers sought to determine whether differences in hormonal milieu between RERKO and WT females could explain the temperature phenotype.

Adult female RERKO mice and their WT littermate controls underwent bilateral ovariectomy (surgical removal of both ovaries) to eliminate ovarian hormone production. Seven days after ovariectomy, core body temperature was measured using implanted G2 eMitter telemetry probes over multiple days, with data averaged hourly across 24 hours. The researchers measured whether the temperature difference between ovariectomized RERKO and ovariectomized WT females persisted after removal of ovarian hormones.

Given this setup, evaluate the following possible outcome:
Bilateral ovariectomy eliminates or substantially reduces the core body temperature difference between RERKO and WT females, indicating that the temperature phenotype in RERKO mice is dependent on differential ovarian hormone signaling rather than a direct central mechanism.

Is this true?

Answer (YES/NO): NO